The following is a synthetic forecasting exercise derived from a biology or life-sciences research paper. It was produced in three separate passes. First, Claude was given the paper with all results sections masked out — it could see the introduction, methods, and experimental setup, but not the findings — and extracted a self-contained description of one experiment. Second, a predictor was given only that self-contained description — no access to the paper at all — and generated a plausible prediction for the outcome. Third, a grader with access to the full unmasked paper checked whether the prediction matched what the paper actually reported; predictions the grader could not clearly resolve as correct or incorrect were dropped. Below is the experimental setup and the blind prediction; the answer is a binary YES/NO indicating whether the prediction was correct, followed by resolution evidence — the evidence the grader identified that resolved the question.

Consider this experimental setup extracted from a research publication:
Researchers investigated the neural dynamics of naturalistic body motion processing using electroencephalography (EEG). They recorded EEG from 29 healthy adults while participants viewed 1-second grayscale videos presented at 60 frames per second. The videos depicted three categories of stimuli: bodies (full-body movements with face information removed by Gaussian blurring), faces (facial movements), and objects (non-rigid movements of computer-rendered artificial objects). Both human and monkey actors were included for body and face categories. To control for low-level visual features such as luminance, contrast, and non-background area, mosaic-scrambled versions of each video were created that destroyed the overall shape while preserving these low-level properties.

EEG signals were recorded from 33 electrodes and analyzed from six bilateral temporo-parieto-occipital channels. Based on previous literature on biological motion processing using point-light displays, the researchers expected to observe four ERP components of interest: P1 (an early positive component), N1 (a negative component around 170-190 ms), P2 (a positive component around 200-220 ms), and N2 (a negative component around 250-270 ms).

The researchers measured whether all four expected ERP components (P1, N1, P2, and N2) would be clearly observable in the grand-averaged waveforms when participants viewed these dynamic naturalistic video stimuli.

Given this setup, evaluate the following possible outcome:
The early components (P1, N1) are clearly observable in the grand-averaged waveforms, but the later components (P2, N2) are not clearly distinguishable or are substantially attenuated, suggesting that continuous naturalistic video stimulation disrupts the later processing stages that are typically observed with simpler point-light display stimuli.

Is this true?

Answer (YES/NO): NO